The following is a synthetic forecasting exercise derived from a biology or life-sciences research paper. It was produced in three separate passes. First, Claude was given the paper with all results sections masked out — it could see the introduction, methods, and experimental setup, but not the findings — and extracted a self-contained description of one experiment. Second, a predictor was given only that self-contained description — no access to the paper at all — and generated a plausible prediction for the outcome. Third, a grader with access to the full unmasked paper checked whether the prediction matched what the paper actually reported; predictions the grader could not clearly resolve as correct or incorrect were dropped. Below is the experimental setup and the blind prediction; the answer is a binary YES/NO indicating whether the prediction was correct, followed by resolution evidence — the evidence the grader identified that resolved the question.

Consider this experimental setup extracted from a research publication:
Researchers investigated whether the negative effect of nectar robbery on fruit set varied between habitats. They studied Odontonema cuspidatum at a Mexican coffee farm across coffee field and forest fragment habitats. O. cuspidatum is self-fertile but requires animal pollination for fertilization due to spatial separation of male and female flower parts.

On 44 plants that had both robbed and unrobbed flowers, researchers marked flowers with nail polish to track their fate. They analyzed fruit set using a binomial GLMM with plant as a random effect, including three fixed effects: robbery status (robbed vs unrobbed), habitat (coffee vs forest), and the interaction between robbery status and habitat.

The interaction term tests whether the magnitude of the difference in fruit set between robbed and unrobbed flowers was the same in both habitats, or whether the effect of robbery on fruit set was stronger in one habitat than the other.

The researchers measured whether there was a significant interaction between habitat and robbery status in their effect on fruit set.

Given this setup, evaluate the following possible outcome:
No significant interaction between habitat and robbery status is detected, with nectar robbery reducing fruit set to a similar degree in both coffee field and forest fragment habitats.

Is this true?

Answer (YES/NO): YES